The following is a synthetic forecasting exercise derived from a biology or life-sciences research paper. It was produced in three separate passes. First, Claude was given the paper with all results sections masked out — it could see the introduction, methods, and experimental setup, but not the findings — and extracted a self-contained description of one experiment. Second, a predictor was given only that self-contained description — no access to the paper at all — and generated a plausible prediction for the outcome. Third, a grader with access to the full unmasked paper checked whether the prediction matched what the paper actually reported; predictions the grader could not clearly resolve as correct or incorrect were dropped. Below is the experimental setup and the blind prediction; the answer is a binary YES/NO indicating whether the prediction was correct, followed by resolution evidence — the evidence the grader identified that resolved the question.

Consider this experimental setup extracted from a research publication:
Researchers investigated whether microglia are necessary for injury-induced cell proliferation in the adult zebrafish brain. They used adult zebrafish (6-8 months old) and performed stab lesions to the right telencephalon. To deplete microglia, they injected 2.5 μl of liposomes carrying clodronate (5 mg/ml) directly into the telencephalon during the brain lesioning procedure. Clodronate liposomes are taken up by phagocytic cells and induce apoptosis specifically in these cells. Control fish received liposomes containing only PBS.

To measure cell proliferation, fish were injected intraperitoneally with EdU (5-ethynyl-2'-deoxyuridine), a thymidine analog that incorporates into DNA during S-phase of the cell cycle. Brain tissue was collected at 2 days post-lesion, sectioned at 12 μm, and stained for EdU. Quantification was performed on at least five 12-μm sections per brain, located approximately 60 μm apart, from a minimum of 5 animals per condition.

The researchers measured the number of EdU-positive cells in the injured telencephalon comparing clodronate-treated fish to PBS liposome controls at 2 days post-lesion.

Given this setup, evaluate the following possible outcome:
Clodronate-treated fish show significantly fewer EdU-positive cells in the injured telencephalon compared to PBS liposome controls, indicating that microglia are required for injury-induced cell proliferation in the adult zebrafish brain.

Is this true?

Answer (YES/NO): YES